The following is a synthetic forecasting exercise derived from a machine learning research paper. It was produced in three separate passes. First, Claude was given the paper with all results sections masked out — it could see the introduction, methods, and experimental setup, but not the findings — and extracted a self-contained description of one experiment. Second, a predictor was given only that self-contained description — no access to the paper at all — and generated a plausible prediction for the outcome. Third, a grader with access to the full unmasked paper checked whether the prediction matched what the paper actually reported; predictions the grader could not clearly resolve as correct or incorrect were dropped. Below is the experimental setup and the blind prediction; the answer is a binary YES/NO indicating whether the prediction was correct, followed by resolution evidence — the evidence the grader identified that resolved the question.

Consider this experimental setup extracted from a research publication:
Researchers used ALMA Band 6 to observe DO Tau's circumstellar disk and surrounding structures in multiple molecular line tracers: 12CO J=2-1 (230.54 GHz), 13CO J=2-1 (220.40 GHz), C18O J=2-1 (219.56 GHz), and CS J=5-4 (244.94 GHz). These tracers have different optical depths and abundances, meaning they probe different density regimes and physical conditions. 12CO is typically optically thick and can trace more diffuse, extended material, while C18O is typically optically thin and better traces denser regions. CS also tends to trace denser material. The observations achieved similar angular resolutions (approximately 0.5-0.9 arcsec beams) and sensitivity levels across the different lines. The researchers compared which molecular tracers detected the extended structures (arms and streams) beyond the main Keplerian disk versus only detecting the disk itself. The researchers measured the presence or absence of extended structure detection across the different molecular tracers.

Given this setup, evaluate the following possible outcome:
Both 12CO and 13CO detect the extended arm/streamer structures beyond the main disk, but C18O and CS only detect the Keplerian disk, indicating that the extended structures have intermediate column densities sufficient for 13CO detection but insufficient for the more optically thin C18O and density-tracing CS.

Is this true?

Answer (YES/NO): NO